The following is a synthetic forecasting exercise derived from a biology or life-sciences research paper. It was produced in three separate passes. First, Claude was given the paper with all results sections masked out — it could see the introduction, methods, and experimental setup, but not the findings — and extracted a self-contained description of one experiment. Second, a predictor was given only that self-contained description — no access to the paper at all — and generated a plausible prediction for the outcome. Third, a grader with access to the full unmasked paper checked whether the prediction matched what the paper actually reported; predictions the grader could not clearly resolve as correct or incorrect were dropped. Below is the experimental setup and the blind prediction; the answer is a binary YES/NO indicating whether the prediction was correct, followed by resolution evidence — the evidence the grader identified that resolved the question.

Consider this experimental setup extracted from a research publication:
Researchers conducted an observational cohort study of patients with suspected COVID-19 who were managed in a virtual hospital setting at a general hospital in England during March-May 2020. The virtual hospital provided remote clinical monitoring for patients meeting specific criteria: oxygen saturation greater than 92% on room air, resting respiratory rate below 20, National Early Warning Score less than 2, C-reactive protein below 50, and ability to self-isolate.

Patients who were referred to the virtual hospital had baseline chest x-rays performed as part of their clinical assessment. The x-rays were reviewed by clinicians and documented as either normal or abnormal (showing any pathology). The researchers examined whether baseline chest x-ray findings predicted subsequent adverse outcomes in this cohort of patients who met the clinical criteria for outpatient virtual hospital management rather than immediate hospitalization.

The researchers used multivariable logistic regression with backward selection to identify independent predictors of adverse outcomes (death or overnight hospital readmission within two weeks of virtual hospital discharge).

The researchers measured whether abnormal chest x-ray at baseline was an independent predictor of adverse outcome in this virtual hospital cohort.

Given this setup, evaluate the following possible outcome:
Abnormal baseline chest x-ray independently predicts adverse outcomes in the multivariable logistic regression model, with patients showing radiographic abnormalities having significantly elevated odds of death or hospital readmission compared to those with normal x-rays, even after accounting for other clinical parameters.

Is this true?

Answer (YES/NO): NO